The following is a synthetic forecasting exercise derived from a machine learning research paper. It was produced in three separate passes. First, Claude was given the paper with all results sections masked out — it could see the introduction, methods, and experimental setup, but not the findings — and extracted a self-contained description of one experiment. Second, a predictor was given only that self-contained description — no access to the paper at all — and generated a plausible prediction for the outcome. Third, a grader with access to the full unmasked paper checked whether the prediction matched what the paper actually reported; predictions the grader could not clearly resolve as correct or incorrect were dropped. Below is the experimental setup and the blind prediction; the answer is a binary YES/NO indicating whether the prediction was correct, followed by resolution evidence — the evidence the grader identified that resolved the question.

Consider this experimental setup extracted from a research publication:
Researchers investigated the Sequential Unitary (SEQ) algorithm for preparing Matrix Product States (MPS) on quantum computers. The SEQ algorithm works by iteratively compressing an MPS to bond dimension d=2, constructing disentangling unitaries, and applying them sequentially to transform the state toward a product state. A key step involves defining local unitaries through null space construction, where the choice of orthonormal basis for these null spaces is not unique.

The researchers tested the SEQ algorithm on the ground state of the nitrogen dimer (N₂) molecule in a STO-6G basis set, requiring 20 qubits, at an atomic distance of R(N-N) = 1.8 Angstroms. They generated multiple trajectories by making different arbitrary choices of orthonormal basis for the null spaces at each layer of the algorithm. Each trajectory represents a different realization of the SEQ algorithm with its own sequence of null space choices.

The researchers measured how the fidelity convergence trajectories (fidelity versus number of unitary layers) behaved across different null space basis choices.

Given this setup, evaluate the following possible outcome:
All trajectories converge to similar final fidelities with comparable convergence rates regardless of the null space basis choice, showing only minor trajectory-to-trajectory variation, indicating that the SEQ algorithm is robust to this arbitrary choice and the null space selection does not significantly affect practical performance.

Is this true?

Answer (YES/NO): NO